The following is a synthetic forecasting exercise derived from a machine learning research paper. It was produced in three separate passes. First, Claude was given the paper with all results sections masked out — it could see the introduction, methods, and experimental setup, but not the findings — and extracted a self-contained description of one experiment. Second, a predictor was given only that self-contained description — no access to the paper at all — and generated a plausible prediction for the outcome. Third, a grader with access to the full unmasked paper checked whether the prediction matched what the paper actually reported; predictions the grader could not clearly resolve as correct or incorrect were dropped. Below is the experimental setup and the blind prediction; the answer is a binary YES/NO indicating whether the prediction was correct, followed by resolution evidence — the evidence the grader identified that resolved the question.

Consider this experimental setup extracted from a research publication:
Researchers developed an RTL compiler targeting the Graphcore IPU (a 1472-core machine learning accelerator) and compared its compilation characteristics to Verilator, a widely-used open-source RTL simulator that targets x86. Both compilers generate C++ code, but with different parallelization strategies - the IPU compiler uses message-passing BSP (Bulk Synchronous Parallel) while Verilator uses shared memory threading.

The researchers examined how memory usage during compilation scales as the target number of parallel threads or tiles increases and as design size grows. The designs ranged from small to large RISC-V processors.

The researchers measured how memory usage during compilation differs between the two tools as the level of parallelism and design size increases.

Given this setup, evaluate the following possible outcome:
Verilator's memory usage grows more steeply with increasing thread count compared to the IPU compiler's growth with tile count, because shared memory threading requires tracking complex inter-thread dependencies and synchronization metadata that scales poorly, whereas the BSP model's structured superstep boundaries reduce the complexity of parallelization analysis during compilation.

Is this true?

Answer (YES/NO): YES